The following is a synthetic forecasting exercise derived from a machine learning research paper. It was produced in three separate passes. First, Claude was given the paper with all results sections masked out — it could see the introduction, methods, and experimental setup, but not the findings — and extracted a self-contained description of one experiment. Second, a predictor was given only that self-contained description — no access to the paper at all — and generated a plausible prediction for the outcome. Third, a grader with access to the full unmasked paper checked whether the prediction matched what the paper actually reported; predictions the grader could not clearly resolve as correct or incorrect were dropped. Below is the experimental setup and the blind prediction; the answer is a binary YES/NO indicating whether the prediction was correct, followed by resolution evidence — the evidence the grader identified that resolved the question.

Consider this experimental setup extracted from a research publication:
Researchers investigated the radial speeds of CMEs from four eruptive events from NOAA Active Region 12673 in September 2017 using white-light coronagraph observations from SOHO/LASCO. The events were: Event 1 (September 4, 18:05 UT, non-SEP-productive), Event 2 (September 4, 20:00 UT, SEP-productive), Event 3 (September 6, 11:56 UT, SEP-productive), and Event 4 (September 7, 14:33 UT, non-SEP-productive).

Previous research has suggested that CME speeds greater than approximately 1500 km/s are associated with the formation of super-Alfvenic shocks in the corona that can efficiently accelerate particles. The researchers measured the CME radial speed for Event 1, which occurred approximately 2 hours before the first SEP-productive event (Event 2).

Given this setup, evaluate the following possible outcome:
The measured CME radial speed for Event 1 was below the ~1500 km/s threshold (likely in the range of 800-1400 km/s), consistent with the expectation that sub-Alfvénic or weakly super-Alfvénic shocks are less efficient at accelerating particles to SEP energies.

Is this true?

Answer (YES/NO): YES